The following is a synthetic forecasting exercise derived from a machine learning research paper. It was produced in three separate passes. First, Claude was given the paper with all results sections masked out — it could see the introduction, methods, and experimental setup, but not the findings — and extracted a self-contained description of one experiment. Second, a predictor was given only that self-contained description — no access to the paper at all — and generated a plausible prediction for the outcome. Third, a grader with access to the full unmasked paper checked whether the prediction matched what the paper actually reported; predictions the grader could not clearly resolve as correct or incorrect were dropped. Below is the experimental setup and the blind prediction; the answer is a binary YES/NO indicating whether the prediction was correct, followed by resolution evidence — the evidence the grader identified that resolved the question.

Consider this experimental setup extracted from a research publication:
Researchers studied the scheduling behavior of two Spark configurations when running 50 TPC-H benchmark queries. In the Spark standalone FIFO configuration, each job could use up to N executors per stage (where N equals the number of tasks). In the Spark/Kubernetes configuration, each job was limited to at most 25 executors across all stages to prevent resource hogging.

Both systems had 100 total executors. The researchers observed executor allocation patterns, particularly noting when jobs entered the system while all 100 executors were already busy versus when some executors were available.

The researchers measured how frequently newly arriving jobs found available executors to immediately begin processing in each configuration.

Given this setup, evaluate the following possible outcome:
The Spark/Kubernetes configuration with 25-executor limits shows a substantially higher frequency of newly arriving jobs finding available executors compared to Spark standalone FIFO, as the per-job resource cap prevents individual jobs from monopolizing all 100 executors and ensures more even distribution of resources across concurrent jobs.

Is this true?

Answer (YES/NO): YES